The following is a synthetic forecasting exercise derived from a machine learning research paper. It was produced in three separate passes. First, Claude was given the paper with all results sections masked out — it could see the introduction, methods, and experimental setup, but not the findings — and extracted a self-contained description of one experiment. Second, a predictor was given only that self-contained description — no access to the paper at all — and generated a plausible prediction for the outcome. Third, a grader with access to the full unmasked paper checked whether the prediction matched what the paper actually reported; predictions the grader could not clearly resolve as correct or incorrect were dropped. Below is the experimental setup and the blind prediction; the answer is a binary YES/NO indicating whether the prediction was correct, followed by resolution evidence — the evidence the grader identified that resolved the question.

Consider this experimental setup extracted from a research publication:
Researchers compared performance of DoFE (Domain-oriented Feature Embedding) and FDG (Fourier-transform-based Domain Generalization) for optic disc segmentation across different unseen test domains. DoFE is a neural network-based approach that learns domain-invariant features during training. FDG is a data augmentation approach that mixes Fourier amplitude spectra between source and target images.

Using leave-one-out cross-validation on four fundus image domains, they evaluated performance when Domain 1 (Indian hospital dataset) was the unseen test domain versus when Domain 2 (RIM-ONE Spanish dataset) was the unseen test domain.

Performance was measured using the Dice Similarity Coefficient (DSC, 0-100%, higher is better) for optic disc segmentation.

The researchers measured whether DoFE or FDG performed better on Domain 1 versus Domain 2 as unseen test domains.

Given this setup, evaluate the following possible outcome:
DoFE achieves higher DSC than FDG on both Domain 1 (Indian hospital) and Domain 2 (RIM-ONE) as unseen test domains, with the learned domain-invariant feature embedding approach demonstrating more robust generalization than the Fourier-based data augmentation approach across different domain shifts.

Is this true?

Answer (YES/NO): YES